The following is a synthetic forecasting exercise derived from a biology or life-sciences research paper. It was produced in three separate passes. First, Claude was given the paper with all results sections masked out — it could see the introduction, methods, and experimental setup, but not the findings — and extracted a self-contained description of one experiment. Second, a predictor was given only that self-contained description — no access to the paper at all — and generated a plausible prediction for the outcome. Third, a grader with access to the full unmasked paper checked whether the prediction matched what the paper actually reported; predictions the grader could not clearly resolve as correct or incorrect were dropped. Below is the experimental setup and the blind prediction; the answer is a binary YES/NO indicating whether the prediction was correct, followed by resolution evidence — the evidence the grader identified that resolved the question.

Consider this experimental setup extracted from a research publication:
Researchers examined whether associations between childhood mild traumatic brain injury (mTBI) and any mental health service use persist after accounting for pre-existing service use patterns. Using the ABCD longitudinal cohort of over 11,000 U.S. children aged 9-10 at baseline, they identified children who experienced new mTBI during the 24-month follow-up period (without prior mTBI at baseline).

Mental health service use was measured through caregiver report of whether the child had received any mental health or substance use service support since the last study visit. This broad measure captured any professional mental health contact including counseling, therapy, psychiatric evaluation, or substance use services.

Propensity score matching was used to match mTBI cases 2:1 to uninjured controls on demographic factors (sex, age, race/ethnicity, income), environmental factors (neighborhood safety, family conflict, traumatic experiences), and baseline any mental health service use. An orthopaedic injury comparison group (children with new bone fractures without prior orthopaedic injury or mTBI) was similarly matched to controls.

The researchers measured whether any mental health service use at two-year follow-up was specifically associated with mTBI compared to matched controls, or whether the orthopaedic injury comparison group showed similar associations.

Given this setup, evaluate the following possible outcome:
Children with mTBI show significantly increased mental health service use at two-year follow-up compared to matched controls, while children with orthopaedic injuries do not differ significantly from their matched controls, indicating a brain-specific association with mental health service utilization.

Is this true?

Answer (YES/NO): NO